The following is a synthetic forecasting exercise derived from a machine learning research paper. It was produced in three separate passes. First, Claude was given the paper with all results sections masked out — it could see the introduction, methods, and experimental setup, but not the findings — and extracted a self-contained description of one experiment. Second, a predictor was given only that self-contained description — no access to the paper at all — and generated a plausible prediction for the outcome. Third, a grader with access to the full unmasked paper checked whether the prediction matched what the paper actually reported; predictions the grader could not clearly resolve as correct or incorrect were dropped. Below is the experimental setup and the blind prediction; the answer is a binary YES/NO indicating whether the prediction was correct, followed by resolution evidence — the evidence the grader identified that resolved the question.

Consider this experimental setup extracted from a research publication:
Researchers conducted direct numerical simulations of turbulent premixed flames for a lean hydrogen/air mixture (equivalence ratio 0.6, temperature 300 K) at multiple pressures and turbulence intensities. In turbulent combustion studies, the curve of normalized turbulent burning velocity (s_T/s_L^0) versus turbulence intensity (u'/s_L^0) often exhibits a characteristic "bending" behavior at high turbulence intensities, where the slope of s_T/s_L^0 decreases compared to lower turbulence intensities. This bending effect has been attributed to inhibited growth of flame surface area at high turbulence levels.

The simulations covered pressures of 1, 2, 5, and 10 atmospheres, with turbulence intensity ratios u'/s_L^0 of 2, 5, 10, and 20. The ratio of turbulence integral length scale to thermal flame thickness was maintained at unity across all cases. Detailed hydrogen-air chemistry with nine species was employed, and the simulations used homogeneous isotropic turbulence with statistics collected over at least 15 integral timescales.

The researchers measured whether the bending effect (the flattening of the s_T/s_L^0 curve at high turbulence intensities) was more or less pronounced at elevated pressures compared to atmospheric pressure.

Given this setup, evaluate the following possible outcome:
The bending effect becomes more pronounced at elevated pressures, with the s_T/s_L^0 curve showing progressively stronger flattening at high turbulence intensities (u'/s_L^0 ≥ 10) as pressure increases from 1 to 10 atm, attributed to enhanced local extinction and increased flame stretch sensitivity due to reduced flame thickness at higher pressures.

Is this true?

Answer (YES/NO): NO